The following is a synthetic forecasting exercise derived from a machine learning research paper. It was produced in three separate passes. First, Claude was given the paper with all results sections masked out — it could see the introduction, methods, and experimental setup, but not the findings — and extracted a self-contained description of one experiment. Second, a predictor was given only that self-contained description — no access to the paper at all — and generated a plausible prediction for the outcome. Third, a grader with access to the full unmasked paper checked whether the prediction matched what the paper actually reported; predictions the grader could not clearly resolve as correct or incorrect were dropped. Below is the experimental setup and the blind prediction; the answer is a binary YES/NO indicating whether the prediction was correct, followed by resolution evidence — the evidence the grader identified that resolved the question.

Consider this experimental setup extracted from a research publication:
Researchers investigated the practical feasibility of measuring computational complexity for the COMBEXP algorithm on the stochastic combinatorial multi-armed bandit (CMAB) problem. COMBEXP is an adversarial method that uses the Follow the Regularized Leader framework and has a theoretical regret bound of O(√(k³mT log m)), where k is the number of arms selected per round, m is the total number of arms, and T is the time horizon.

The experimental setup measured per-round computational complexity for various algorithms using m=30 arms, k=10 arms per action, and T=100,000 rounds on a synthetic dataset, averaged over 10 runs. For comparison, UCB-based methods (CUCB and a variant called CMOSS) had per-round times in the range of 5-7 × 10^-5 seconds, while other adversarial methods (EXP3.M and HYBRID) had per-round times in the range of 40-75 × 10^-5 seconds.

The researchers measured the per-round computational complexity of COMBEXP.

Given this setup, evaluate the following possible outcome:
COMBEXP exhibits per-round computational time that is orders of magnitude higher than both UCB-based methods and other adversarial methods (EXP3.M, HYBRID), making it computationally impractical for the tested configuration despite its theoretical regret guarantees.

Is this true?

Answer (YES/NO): YES